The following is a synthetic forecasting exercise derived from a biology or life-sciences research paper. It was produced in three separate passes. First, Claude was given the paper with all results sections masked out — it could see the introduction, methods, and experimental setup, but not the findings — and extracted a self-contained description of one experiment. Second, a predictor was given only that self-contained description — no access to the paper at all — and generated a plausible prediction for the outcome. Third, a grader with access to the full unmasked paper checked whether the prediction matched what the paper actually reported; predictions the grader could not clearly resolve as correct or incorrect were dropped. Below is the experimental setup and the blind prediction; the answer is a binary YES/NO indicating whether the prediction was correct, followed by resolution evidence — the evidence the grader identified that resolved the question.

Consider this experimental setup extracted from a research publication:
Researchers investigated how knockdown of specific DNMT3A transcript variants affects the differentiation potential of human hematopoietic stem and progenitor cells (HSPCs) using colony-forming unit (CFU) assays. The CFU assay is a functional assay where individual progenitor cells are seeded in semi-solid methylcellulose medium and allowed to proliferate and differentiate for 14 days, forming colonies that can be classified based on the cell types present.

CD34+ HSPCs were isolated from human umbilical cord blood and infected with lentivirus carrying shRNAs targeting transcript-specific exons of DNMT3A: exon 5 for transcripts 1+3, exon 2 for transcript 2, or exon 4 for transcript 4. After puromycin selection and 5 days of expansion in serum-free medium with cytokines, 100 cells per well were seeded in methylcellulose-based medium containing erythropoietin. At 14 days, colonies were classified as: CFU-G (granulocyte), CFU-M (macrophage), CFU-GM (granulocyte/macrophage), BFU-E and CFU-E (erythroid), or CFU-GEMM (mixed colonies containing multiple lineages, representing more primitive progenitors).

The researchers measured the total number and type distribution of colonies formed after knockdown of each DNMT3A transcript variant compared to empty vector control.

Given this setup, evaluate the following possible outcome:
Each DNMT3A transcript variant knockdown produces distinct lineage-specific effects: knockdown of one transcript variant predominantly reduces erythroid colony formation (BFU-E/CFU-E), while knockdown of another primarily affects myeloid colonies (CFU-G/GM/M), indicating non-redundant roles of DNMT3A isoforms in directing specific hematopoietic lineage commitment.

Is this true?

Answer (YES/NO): NO